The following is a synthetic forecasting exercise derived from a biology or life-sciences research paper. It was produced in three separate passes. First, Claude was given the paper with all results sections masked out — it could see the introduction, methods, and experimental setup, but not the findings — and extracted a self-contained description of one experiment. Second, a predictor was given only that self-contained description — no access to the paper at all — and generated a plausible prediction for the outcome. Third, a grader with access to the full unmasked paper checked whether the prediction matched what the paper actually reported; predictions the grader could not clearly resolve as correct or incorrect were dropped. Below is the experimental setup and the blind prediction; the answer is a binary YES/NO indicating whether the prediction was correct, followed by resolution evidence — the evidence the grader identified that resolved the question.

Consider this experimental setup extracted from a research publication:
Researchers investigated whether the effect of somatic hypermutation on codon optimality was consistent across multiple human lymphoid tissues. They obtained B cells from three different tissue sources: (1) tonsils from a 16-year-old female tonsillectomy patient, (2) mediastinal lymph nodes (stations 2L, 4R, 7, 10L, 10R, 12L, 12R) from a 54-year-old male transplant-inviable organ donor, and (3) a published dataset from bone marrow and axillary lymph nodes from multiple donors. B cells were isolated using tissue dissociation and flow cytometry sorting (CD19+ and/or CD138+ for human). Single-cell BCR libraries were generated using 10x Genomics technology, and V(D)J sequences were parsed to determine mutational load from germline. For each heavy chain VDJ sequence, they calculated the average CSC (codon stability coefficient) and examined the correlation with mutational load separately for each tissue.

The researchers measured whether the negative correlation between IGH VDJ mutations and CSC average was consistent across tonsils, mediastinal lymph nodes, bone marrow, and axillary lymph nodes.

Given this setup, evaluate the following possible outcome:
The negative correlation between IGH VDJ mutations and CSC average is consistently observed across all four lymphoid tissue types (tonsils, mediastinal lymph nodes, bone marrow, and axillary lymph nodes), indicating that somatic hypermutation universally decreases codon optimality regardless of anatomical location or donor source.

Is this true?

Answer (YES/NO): YES